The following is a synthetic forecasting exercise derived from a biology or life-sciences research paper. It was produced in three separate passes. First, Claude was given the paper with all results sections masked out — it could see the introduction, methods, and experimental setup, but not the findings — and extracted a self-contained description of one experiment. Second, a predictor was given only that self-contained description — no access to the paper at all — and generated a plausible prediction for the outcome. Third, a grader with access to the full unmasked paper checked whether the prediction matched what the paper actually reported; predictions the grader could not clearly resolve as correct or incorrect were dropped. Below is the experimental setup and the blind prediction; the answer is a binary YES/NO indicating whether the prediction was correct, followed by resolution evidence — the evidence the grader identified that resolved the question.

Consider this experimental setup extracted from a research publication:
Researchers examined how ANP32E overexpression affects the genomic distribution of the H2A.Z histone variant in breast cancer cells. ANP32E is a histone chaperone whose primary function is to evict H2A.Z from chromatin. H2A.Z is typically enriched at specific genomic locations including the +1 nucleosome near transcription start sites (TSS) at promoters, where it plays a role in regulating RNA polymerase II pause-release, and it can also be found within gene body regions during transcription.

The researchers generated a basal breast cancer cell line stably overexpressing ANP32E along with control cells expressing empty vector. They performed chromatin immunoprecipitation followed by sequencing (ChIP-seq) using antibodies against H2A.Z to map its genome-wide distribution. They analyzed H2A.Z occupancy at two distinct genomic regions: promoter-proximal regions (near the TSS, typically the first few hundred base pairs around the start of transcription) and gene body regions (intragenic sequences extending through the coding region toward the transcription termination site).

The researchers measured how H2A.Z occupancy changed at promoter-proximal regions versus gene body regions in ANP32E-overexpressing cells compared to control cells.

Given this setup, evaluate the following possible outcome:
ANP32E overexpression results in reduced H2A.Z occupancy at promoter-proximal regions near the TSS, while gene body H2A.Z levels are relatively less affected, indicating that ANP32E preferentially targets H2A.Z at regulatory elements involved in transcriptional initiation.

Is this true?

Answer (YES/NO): NO